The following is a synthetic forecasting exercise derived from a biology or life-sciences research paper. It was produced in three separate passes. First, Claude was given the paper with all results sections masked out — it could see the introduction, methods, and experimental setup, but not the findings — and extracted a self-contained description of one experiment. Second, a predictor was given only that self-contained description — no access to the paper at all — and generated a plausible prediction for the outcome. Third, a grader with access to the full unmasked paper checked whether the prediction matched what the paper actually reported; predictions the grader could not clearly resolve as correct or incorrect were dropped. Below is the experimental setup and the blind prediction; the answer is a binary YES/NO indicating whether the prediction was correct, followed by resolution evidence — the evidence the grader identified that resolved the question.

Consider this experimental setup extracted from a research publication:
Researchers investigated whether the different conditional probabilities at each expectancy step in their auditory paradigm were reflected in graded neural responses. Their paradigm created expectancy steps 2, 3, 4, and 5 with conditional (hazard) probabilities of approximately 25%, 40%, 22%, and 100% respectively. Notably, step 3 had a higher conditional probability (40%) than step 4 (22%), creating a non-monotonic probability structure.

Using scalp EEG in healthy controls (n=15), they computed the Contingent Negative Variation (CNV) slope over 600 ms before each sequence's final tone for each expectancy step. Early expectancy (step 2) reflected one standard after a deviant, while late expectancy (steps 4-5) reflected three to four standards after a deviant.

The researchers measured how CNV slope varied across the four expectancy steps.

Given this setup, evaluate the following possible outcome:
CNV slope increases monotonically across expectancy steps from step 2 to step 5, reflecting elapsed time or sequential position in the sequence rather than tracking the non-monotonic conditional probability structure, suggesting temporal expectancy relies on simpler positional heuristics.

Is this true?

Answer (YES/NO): YES